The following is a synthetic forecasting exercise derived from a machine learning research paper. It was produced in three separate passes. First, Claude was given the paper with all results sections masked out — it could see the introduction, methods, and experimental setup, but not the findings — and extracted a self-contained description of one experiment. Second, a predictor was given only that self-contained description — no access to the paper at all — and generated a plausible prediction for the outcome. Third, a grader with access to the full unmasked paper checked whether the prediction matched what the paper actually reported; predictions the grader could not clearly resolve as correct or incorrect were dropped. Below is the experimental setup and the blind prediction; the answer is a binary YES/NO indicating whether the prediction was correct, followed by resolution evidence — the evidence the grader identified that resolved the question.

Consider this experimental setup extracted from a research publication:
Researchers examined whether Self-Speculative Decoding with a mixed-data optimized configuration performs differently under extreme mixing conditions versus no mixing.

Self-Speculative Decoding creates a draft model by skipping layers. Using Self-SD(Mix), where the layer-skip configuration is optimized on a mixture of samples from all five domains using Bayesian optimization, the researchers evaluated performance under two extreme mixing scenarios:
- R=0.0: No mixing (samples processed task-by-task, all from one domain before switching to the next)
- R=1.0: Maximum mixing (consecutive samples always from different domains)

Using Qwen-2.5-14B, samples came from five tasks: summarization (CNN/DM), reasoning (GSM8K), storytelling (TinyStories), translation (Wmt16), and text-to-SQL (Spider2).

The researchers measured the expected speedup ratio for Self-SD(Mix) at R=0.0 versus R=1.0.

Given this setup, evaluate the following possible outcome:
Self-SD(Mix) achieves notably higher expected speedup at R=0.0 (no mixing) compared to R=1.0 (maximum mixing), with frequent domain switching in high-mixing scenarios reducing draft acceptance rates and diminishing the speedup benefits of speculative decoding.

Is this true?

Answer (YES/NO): NO